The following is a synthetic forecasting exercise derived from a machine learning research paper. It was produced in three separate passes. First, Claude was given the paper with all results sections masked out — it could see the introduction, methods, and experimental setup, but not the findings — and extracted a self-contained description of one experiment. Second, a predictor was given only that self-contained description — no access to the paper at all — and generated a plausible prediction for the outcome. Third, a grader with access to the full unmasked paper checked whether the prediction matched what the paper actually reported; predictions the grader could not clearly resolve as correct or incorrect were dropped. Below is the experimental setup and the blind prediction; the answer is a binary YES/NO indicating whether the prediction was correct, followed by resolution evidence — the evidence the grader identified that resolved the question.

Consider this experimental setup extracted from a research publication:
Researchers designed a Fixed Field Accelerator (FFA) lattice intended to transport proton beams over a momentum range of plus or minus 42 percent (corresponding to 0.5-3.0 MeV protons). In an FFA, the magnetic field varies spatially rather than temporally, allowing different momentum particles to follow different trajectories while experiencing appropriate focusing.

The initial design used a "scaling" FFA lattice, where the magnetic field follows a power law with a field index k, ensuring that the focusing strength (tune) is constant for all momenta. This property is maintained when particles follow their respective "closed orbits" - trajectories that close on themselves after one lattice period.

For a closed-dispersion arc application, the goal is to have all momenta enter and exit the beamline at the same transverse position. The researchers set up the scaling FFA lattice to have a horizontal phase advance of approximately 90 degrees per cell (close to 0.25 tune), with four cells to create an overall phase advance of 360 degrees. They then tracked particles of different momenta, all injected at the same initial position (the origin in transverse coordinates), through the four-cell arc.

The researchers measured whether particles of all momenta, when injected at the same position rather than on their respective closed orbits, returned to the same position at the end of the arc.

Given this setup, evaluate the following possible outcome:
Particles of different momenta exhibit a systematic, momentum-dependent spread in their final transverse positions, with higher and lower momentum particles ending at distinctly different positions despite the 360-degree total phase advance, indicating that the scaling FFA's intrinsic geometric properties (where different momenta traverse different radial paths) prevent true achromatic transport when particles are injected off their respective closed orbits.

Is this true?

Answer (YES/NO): YES